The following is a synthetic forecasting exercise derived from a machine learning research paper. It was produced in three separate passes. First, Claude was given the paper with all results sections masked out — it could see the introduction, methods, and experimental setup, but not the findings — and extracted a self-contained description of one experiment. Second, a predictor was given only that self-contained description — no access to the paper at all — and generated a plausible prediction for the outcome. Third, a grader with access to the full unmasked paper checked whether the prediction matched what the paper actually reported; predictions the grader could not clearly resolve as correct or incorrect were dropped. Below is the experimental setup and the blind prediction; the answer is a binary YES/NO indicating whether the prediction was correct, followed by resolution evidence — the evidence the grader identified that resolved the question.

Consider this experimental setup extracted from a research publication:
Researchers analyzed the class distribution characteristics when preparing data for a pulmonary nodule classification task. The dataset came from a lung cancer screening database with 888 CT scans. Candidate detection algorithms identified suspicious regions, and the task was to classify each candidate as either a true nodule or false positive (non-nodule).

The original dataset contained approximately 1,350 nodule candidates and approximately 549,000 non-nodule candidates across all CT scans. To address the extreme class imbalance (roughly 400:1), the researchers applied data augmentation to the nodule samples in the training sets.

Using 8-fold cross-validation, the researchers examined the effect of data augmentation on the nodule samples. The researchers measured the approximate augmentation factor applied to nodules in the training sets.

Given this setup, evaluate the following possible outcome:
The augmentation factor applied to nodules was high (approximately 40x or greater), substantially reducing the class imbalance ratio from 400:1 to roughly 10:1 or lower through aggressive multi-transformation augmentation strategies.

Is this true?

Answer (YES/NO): YES